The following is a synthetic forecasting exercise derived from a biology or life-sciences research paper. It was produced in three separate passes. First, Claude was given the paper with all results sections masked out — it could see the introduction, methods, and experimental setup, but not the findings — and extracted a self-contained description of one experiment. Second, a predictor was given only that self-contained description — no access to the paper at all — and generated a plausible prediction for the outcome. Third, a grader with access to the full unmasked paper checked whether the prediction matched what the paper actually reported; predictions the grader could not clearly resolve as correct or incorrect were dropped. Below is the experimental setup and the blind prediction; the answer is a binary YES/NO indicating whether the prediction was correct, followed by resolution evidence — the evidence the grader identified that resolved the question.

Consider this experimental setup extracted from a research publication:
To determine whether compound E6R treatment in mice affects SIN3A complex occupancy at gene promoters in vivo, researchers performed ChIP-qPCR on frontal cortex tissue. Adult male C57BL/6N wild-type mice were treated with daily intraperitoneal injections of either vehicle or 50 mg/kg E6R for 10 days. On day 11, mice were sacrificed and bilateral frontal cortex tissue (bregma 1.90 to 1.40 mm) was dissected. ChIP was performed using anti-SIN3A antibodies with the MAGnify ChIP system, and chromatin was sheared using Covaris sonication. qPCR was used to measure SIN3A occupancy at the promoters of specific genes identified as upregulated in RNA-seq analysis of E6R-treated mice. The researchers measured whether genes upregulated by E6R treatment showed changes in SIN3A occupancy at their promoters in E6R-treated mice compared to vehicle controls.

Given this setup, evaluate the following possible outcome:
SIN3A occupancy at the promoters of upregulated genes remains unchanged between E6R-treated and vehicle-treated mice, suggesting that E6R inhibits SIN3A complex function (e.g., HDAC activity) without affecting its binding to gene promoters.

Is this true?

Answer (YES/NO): NO